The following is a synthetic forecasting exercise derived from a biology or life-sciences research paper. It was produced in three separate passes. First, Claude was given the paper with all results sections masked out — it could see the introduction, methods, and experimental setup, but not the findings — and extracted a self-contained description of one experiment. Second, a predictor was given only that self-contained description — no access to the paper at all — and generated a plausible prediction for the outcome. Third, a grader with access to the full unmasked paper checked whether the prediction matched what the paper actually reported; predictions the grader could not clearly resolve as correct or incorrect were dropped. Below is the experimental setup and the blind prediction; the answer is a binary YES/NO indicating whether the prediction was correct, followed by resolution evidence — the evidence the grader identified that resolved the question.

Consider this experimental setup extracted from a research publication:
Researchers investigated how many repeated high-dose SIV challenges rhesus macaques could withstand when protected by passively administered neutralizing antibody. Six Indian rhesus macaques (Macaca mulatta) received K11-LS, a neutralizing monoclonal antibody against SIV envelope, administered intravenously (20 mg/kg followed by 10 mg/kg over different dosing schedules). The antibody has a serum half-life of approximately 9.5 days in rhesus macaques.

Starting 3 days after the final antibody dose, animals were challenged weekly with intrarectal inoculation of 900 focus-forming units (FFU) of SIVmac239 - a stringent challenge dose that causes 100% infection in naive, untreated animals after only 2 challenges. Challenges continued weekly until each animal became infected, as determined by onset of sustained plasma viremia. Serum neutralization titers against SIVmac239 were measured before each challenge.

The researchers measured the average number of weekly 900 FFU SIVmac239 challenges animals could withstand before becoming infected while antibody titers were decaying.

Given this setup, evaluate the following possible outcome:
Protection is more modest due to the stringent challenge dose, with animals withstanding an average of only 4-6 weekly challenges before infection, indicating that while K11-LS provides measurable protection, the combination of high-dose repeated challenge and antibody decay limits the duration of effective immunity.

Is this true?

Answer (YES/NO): YES